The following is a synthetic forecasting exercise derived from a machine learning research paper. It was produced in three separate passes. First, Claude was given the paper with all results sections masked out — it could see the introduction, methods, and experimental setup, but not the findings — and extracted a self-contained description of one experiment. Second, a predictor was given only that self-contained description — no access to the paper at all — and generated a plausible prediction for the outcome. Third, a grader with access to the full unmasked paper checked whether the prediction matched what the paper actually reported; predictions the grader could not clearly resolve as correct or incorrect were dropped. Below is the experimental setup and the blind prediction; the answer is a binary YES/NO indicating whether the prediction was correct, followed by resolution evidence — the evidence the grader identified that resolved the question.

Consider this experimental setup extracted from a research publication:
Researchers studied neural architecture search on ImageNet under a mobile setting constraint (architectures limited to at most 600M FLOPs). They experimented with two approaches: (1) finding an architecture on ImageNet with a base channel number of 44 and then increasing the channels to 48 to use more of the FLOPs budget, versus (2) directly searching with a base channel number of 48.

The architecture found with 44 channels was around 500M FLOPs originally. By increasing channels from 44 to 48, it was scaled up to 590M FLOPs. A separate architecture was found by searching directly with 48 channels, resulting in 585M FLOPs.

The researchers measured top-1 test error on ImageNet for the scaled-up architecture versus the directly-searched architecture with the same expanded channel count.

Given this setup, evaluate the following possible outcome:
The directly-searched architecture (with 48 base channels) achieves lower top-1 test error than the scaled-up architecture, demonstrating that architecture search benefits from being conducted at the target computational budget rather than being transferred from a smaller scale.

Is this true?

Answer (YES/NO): NO